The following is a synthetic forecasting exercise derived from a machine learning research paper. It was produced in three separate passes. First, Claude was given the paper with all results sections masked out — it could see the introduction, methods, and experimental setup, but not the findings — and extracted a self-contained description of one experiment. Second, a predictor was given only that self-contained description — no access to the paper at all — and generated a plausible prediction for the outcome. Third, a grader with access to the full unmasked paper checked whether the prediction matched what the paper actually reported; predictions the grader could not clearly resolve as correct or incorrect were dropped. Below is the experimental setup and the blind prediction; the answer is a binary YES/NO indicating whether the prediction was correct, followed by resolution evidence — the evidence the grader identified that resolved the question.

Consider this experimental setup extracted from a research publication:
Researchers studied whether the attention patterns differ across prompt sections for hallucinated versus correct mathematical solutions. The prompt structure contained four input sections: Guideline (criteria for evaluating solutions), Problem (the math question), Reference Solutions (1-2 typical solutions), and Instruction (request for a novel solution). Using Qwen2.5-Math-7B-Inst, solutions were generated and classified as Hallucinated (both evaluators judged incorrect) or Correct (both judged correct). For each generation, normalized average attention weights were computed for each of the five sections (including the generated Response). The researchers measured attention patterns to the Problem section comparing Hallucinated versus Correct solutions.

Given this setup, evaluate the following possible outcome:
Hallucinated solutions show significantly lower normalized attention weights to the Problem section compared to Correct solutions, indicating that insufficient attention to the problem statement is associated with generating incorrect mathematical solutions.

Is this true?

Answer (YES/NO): NO